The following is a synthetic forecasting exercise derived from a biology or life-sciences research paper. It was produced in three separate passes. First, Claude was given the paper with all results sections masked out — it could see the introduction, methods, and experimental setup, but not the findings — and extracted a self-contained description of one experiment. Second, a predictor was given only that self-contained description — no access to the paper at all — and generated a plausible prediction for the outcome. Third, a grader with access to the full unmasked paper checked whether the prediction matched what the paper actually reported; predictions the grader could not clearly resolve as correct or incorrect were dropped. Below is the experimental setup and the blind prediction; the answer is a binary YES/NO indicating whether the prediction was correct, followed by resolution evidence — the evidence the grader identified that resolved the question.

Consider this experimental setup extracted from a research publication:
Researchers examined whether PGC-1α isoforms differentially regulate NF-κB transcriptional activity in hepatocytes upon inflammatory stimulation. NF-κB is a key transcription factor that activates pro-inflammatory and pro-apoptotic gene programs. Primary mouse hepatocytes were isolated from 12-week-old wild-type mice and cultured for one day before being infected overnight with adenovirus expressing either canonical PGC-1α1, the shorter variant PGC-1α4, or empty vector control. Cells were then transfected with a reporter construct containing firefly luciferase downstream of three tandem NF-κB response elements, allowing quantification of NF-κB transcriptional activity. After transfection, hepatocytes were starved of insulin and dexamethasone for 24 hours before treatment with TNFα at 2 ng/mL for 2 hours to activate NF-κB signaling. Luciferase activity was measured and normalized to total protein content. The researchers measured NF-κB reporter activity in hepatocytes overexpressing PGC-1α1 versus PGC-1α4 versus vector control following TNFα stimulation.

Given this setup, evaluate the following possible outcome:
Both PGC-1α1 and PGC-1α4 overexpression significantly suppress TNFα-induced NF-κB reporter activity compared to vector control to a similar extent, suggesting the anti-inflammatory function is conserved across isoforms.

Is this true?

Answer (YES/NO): NO